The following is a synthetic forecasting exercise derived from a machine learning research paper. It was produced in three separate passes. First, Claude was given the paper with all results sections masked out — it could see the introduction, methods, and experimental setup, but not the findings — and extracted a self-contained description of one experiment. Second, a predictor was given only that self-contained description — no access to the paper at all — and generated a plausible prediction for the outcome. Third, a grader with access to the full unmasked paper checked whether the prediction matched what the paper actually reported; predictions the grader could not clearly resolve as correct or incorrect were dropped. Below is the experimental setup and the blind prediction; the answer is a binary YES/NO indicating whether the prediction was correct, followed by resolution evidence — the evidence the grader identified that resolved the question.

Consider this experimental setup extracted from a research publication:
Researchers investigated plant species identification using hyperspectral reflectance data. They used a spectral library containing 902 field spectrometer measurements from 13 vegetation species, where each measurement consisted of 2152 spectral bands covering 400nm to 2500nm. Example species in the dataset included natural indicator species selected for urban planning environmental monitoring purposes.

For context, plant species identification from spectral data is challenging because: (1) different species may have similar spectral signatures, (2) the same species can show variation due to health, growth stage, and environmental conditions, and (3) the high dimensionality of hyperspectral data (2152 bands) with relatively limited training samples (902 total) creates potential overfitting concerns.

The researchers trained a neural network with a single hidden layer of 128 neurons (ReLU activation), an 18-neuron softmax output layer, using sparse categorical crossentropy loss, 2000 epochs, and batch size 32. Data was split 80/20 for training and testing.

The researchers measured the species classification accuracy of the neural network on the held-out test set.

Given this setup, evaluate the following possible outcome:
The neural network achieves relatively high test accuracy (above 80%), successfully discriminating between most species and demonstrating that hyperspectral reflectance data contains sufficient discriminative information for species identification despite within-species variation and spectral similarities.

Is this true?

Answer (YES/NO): YES